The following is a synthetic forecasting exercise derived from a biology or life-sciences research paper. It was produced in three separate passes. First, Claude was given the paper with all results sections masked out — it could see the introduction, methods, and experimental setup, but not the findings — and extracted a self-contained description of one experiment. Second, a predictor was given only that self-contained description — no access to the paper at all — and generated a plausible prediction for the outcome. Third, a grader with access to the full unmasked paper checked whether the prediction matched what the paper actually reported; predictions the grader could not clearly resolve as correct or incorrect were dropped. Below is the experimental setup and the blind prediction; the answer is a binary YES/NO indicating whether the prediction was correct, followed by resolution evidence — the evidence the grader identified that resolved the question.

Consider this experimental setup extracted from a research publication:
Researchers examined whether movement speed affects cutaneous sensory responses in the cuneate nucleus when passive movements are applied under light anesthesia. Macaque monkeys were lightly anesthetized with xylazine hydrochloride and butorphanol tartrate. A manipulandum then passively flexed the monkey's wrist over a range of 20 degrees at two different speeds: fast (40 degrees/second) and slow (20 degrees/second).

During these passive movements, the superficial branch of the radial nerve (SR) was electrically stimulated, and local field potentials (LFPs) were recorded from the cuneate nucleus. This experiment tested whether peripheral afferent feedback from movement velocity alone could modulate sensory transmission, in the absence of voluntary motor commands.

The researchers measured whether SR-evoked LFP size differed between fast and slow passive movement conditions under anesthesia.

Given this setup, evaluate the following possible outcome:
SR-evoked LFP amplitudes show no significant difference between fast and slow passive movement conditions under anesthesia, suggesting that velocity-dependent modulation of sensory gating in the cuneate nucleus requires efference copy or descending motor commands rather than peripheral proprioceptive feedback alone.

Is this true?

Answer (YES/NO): NO